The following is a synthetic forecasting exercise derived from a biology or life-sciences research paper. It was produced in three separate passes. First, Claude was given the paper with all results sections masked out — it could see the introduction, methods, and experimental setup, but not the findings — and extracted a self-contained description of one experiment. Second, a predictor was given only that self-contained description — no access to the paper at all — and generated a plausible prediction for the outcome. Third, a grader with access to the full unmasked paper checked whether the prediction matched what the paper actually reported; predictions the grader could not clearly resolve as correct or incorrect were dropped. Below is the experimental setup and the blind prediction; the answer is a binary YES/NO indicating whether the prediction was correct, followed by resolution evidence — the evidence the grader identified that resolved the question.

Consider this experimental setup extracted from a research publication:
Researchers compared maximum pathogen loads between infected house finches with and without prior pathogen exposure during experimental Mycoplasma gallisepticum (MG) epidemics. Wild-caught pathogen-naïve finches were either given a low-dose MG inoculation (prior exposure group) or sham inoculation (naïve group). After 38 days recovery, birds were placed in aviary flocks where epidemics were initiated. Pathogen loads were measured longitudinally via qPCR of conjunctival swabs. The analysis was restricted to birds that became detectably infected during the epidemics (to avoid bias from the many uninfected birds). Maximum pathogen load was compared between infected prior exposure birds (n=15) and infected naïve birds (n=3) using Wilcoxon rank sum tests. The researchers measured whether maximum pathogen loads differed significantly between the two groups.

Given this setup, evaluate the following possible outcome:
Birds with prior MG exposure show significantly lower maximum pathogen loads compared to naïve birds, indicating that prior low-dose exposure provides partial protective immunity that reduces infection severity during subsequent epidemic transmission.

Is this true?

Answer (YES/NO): NO